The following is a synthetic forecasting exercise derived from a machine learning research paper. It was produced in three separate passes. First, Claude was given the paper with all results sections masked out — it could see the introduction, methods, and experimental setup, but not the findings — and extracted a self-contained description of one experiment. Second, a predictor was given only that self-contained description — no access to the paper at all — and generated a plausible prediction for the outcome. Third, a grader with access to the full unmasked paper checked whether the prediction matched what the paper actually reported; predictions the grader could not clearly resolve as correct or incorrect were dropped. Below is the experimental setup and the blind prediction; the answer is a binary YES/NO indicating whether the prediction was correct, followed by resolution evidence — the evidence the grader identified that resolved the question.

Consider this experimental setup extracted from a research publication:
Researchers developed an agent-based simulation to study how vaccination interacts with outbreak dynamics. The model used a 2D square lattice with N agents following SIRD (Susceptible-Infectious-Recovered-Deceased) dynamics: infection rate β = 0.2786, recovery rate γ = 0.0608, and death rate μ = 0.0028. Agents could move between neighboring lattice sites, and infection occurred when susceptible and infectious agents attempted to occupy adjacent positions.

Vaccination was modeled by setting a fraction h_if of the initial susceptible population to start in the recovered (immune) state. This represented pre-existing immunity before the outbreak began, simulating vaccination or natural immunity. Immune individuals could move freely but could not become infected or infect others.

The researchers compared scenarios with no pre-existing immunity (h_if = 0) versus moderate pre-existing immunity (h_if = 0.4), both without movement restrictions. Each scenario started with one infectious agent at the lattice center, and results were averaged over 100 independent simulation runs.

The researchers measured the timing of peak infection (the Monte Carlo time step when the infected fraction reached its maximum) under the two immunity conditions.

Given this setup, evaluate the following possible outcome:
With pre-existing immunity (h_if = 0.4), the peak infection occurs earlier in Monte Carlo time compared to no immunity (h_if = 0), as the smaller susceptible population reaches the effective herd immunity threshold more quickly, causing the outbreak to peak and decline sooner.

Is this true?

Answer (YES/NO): NO